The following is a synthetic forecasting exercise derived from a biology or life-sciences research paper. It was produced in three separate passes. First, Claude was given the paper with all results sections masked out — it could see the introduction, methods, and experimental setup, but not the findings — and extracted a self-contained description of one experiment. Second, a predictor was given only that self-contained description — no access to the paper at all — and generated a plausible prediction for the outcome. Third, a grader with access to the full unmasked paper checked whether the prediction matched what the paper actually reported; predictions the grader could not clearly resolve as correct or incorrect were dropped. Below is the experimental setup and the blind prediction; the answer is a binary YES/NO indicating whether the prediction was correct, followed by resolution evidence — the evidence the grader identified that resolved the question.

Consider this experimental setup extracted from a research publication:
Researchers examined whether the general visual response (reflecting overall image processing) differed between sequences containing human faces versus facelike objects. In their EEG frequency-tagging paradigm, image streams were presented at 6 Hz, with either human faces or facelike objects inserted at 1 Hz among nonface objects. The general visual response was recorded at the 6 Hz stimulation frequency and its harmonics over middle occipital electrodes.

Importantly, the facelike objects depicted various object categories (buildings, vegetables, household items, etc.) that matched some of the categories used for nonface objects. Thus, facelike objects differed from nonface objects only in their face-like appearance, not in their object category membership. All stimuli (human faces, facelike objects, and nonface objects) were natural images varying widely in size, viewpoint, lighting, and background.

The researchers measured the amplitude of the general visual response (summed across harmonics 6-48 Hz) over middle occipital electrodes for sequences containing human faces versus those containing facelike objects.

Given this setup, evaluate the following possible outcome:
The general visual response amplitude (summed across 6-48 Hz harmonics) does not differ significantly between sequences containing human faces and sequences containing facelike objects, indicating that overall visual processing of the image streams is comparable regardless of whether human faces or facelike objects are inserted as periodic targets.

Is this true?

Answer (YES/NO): YES